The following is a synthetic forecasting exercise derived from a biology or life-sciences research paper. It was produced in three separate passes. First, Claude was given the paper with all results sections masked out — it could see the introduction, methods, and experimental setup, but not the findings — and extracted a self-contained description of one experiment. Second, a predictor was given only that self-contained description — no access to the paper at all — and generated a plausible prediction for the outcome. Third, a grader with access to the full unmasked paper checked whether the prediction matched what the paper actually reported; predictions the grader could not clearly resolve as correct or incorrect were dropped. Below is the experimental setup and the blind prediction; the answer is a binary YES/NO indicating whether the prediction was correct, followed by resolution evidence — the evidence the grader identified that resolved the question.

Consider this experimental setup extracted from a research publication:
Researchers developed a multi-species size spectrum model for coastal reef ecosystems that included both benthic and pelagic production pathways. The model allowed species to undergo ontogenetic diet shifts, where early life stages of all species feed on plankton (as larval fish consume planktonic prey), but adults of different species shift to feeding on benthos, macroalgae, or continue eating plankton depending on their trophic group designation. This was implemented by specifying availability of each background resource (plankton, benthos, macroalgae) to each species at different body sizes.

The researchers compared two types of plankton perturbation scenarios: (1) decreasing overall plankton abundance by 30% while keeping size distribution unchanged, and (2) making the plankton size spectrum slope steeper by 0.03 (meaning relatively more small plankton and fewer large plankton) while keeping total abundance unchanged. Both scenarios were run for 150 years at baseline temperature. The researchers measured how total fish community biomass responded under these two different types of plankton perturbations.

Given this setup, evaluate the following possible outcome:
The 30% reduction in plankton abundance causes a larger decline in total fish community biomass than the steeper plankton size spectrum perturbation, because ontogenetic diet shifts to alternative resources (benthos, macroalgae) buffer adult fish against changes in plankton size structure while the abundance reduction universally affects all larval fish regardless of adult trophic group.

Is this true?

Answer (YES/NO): NO